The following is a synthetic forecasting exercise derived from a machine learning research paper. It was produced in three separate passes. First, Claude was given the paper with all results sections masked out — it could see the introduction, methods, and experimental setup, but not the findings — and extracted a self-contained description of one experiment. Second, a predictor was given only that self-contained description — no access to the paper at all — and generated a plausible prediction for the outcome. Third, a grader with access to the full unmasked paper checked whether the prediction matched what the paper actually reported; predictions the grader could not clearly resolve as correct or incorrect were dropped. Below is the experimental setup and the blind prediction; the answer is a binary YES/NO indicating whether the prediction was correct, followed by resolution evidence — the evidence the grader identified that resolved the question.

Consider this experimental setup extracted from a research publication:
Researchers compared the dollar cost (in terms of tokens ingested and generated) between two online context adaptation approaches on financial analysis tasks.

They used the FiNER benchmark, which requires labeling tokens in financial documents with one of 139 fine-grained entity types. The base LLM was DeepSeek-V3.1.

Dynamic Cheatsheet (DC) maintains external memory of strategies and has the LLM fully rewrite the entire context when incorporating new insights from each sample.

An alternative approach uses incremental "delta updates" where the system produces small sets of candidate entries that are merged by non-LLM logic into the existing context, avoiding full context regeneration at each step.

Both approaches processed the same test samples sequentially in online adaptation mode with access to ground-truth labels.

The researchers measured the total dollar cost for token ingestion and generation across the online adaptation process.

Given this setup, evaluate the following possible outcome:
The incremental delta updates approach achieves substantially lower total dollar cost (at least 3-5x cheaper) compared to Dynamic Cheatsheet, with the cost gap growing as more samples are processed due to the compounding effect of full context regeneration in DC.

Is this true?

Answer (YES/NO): YES